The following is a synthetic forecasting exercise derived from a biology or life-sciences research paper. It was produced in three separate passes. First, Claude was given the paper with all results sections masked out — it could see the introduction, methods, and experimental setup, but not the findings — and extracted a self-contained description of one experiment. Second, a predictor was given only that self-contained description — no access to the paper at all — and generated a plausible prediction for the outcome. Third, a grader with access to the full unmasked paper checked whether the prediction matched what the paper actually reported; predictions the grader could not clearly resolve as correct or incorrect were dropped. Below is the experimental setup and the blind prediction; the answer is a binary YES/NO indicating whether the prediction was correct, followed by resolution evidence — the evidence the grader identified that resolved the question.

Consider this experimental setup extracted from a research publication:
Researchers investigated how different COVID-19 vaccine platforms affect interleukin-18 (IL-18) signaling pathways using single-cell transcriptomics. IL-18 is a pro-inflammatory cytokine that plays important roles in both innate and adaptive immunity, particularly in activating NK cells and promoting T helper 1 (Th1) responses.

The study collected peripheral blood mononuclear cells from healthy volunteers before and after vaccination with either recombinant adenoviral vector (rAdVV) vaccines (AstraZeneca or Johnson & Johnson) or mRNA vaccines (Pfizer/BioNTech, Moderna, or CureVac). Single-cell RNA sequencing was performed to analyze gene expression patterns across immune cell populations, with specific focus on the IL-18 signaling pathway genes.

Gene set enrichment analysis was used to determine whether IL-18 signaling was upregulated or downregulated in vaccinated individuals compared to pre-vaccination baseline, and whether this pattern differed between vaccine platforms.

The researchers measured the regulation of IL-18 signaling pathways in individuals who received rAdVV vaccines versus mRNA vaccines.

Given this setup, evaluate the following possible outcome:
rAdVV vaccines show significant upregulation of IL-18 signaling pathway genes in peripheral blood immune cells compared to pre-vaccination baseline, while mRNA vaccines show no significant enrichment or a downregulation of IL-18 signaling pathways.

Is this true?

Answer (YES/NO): NO